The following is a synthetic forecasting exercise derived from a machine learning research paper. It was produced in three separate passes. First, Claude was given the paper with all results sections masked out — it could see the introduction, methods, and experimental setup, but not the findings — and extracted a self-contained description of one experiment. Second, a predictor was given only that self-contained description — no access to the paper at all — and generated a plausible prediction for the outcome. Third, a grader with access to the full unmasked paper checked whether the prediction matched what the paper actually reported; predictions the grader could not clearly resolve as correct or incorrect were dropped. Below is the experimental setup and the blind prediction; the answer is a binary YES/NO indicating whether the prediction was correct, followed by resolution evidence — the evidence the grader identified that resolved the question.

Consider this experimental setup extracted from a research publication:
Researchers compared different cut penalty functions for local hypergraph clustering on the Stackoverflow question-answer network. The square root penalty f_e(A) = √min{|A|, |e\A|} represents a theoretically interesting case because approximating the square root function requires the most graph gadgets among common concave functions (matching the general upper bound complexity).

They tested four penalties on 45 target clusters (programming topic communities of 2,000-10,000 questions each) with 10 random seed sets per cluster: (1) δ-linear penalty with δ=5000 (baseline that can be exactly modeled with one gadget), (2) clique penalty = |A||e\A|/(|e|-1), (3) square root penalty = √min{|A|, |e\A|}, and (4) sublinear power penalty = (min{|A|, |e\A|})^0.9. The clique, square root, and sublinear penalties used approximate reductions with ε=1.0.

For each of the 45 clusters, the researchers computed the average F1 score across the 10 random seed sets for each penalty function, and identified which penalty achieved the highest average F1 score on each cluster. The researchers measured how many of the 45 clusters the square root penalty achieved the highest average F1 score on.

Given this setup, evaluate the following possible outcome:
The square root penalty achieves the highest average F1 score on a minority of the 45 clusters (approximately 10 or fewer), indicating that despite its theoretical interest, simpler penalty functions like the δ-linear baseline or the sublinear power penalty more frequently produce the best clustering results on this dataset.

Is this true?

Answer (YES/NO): YES